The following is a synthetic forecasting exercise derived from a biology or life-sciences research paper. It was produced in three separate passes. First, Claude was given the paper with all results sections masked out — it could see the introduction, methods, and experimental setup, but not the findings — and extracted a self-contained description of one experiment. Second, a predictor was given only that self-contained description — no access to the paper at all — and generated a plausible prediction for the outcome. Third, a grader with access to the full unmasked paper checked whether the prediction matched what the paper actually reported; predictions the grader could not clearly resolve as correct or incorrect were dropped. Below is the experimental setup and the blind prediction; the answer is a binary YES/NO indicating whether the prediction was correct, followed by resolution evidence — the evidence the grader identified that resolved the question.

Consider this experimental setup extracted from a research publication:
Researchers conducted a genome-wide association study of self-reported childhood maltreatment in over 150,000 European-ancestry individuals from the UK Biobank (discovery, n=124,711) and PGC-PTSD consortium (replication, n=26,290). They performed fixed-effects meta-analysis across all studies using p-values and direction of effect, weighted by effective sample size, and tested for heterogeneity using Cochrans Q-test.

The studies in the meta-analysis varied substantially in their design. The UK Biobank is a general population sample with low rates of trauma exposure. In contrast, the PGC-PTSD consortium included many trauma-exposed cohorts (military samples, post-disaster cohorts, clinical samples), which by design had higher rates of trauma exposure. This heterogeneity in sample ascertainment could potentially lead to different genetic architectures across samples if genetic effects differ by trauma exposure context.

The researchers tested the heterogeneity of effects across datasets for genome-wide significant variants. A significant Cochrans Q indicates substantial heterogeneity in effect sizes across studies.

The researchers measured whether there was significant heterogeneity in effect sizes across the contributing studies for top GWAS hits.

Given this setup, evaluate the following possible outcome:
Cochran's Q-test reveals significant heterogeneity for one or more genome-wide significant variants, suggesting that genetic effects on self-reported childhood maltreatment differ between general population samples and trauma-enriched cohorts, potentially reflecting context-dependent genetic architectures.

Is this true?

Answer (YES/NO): NO